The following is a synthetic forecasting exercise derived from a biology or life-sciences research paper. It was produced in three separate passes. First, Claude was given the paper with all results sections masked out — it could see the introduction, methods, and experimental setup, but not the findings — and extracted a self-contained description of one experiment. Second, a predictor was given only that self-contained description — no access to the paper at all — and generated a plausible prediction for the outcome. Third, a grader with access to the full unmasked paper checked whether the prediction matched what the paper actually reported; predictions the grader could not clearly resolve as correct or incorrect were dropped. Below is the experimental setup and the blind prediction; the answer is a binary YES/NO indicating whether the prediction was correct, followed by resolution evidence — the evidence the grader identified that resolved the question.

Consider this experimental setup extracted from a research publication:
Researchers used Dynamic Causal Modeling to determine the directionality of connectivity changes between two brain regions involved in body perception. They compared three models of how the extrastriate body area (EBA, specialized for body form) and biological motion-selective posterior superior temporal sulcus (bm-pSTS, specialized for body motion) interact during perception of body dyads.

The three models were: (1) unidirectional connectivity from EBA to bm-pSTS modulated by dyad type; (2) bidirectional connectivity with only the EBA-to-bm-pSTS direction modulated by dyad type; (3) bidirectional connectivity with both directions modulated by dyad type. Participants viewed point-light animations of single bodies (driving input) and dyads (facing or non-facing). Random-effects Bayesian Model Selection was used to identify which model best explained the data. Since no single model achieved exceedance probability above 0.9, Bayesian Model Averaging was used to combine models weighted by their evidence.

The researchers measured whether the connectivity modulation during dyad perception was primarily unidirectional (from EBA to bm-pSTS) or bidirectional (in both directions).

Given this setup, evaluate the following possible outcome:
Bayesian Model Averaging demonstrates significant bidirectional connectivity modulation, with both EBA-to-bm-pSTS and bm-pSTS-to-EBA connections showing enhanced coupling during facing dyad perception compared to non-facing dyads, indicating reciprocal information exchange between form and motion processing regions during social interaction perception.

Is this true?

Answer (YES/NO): YES